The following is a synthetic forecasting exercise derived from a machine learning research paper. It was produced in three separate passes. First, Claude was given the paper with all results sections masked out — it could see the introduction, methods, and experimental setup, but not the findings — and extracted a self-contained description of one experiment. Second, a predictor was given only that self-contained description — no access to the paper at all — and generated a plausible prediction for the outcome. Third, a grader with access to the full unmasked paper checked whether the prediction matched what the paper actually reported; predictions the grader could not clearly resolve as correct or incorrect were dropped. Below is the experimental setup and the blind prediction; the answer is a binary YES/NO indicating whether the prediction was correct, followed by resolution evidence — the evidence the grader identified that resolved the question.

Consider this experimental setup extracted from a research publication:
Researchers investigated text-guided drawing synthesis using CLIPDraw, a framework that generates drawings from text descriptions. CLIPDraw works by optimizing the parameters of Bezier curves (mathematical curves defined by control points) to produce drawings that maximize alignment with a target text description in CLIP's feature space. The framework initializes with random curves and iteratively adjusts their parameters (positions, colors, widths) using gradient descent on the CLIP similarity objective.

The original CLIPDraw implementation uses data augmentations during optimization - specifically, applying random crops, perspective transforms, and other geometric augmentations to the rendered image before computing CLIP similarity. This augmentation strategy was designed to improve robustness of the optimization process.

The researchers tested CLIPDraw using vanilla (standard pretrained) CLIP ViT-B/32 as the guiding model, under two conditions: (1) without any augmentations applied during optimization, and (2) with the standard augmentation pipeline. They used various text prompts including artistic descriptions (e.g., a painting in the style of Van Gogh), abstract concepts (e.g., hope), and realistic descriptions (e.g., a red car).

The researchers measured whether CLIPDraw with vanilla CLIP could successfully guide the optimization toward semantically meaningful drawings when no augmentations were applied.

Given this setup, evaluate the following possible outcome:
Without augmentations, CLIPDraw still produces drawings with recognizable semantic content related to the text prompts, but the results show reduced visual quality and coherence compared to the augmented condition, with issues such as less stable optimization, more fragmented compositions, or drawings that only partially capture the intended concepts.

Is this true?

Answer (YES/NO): NO